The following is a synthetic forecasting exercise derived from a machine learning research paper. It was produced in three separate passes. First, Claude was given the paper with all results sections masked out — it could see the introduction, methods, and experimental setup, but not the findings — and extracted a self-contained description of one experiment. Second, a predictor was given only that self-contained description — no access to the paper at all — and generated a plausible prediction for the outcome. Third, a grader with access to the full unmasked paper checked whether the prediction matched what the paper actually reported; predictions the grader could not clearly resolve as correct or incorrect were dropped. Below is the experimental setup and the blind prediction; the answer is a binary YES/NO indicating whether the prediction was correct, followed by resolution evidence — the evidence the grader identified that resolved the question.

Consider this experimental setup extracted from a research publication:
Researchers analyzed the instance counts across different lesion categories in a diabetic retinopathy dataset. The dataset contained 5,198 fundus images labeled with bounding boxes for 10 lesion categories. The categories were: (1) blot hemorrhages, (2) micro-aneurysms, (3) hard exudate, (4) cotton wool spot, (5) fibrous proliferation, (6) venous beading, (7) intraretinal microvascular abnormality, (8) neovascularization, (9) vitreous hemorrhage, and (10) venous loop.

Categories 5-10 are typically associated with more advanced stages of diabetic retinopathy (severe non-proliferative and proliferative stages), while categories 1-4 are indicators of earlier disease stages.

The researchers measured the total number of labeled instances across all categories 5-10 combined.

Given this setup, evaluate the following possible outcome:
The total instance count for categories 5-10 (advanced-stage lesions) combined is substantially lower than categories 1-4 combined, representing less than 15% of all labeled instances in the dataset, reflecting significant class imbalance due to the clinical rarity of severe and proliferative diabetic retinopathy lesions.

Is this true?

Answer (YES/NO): YES